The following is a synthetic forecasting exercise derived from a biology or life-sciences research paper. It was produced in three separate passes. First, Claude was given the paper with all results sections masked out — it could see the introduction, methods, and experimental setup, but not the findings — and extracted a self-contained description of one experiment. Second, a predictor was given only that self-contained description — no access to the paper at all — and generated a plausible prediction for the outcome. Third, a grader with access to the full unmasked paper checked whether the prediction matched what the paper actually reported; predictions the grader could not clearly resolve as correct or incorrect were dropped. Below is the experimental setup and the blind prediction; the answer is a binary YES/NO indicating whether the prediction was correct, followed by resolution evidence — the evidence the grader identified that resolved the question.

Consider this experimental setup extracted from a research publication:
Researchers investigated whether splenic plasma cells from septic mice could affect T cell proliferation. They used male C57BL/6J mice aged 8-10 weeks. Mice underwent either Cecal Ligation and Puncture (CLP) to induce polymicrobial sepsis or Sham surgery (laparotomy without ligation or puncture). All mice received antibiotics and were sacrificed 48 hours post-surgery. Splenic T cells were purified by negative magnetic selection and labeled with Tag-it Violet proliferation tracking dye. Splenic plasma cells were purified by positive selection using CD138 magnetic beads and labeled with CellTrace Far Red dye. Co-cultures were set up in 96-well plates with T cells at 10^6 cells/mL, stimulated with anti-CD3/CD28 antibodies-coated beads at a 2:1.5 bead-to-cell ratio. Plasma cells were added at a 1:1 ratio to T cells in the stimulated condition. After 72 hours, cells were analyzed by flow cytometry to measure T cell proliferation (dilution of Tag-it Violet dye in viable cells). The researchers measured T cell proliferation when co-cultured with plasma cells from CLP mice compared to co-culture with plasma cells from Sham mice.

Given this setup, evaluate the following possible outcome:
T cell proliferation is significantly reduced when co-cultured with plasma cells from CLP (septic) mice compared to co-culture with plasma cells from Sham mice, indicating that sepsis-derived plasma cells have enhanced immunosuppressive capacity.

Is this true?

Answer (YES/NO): YES